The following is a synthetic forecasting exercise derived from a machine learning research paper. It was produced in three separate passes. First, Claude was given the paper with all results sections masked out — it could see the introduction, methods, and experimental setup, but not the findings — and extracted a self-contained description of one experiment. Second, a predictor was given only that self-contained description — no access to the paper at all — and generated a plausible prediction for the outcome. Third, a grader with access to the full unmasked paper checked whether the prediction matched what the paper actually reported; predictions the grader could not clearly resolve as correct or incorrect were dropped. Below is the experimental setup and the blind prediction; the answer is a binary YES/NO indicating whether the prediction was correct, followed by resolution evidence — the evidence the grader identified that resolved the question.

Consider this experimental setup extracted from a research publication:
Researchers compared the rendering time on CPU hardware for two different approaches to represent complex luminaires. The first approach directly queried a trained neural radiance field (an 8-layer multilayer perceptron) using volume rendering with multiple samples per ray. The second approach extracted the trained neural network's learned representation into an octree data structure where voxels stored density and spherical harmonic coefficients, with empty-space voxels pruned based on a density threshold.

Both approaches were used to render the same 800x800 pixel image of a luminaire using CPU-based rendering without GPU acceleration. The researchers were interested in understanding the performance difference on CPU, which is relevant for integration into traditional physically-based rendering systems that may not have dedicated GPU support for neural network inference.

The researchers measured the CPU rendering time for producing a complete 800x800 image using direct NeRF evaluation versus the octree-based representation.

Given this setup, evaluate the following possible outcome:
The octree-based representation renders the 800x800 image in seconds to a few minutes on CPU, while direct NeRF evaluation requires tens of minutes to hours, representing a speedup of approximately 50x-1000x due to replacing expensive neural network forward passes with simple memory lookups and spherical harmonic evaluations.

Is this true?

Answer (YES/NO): NO